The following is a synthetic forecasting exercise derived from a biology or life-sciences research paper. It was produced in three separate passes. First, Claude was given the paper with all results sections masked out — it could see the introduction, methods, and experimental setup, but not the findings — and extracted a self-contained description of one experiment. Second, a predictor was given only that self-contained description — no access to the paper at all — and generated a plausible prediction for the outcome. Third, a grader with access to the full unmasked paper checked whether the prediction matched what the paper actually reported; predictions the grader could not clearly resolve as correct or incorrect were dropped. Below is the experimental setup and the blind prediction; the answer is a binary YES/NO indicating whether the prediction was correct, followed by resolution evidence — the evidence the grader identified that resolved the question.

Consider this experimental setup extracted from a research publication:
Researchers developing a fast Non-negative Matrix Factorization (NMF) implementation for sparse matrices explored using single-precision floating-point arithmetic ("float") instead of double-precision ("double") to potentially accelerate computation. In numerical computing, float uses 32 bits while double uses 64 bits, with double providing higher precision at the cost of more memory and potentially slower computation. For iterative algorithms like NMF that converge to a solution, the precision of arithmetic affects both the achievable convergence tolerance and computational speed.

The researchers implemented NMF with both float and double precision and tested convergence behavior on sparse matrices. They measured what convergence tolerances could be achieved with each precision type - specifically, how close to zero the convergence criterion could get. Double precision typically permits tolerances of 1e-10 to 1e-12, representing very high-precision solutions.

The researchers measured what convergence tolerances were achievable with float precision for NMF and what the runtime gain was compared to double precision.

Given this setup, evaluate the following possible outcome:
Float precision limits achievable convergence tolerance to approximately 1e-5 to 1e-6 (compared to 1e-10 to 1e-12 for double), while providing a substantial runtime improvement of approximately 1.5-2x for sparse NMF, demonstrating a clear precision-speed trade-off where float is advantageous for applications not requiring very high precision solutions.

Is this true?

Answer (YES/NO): NO